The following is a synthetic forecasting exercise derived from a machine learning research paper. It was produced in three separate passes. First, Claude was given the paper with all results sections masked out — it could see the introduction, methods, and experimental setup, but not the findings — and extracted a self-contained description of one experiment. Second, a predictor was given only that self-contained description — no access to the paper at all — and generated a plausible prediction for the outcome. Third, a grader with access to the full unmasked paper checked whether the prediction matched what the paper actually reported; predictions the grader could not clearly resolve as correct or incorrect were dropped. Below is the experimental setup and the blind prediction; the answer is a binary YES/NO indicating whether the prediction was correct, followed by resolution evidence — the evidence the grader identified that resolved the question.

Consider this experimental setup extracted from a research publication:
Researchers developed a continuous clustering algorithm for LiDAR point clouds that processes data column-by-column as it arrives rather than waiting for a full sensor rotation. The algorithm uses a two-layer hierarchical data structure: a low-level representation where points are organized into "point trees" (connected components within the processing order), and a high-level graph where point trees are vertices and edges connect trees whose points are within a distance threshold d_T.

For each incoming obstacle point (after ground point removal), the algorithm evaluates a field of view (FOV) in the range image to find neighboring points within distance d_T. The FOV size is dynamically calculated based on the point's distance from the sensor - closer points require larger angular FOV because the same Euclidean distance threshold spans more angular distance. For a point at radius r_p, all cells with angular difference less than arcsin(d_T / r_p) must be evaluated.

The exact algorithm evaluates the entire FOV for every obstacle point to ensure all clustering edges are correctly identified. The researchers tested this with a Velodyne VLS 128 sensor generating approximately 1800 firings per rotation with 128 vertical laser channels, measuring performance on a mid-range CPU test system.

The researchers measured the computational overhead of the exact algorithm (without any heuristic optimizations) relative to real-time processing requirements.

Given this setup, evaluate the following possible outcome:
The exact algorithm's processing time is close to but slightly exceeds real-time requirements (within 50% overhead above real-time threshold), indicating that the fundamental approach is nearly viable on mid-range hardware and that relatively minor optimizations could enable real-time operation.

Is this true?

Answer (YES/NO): NO